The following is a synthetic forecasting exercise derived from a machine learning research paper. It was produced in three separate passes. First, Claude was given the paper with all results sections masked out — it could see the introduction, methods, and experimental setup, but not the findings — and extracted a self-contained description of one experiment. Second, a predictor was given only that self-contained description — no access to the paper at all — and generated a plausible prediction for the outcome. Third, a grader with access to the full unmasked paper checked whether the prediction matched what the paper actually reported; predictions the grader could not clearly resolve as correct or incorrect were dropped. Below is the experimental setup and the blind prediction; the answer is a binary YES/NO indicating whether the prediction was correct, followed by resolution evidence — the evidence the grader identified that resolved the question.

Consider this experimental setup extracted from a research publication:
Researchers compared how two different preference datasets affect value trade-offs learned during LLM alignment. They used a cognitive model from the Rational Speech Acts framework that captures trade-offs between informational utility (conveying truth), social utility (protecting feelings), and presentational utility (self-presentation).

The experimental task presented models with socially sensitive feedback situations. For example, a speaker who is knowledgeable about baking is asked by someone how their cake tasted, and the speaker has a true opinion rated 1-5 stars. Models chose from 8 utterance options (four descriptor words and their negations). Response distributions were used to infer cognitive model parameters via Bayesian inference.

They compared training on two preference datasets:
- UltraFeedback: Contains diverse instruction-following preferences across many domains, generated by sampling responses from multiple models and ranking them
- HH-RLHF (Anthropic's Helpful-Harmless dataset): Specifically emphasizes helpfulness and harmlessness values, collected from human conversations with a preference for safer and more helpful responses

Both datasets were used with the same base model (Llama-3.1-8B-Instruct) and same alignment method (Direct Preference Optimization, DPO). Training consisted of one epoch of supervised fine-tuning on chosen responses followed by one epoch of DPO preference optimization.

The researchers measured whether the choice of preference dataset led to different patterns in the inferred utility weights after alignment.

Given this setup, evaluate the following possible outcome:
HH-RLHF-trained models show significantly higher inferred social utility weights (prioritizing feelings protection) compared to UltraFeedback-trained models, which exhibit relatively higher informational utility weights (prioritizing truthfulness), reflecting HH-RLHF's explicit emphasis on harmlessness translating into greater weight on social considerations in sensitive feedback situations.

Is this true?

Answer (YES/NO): YES